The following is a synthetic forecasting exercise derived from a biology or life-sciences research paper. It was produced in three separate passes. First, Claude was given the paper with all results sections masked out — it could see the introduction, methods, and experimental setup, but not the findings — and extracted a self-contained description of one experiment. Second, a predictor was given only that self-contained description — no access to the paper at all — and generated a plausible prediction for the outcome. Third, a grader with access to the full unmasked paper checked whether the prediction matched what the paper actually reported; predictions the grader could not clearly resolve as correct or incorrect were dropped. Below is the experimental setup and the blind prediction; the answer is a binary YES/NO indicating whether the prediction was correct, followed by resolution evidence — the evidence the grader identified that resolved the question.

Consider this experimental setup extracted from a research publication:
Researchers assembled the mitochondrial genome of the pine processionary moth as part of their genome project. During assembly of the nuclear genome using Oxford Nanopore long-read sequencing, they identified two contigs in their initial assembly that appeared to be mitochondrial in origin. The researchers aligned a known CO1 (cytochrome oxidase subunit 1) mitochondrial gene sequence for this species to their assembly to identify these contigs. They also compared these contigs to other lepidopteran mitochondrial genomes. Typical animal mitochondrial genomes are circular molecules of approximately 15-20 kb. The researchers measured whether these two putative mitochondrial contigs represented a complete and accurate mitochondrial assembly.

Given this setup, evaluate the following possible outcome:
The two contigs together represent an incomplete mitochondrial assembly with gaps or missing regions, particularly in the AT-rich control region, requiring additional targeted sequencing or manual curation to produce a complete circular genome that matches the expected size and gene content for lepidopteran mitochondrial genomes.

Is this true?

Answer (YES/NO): NO